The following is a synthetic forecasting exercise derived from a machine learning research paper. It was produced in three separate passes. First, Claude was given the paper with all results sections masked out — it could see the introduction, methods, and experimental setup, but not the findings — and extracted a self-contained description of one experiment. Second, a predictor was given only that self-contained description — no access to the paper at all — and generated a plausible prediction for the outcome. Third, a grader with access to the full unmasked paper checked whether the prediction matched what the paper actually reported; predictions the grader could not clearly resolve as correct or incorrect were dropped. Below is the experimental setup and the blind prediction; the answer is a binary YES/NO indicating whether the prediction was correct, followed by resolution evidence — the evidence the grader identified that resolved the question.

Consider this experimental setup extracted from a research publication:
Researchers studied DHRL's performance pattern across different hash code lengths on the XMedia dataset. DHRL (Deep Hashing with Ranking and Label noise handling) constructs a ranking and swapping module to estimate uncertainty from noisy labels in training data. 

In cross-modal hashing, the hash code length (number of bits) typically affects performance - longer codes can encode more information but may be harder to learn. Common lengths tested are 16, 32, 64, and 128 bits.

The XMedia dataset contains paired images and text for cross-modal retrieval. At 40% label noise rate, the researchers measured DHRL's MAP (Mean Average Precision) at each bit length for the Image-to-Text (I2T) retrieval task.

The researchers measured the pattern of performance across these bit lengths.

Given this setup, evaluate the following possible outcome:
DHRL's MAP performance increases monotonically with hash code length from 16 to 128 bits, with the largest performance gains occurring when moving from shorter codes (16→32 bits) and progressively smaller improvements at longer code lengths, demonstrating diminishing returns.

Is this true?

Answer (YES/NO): YES